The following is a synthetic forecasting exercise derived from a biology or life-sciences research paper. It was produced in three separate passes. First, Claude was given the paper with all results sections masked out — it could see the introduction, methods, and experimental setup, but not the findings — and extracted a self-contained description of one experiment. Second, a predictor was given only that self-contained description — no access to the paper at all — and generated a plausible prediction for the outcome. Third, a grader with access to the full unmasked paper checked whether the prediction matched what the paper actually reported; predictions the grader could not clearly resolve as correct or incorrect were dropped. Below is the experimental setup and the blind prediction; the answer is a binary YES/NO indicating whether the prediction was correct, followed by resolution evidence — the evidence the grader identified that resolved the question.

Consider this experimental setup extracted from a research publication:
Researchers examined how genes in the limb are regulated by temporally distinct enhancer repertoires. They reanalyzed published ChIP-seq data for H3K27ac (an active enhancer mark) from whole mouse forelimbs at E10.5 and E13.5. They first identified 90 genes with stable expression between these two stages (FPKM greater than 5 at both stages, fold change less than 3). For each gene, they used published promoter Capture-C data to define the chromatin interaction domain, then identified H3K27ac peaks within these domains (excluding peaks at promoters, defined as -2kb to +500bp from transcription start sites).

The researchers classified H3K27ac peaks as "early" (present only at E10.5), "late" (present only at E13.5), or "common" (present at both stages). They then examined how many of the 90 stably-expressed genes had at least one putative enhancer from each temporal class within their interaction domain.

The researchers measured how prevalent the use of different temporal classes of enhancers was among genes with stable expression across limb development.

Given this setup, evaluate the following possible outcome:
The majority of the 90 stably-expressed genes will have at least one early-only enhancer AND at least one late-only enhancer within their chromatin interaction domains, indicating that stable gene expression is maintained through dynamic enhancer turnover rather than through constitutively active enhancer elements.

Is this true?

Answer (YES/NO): YES